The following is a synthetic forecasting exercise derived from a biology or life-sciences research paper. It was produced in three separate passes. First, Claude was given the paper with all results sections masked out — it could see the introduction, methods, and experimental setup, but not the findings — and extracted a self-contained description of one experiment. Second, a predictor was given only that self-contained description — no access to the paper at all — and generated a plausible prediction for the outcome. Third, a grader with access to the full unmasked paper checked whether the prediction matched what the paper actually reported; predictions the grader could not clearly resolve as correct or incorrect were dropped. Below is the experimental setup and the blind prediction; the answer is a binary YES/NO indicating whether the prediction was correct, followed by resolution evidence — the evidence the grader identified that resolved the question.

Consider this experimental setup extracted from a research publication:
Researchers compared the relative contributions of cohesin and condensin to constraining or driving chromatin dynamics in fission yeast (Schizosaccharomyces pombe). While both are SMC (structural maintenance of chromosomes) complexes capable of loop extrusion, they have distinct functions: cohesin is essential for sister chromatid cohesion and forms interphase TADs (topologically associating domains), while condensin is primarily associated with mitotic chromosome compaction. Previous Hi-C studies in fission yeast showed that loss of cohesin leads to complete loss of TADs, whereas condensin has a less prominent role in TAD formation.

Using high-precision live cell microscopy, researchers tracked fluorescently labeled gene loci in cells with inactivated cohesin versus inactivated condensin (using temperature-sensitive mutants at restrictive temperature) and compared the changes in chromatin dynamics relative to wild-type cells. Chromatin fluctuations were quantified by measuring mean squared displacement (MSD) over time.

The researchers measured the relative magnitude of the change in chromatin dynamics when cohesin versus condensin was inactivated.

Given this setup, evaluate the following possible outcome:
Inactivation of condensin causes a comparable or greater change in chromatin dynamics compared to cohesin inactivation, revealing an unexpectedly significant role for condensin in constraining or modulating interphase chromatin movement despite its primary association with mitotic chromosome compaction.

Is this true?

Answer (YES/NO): NO